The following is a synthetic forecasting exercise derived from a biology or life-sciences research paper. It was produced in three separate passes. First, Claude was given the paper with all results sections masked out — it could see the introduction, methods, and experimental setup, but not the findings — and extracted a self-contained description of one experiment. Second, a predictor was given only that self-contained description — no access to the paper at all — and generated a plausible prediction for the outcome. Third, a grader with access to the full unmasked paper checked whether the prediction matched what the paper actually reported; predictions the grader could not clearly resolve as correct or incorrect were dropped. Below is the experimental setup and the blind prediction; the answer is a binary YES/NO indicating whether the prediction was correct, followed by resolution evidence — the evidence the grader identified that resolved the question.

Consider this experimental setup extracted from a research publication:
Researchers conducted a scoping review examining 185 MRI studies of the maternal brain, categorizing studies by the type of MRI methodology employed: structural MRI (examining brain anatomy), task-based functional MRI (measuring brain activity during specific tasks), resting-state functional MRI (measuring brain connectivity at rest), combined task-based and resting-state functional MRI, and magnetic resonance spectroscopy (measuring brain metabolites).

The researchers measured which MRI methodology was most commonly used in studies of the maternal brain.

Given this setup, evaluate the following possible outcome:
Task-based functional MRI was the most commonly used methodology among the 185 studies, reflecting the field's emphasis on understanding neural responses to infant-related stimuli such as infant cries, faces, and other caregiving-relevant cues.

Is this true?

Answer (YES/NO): YES